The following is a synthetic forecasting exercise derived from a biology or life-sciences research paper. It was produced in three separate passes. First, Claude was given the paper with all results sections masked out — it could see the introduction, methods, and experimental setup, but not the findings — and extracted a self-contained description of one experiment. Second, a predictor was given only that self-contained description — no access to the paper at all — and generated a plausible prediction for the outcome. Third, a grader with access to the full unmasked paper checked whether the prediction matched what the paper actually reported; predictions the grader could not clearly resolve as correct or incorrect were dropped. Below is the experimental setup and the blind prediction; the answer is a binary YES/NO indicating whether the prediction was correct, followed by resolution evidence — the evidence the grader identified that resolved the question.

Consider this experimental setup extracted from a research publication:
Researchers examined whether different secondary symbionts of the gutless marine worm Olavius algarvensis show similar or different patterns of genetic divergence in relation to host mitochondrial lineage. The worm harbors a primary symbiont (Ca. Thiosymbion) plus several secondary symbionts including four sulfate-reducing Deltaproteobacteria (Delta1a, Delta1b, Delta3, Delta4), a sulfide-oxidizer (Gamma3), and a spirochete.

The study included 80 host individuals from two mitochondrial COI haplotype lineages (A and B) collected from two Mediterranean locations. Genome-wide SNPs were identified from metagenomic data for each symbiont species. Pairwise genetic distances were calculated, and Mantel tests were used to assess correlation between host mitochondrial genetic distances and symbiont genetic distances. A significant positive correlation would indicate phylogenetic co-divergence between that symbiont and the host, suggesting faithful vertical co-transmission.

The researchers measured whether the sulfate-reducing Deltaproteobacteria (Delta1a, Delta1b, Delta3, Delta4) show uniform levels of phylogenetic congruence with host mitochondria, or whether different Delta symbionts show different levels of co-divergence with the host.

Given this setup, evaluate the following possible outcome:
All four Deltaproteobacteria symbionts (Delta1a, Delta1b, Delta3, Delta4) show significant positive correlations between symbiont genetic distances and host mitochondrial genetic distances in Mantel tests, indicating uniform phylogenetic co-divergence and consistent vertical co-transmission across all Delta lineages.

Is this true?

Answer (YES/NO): NO